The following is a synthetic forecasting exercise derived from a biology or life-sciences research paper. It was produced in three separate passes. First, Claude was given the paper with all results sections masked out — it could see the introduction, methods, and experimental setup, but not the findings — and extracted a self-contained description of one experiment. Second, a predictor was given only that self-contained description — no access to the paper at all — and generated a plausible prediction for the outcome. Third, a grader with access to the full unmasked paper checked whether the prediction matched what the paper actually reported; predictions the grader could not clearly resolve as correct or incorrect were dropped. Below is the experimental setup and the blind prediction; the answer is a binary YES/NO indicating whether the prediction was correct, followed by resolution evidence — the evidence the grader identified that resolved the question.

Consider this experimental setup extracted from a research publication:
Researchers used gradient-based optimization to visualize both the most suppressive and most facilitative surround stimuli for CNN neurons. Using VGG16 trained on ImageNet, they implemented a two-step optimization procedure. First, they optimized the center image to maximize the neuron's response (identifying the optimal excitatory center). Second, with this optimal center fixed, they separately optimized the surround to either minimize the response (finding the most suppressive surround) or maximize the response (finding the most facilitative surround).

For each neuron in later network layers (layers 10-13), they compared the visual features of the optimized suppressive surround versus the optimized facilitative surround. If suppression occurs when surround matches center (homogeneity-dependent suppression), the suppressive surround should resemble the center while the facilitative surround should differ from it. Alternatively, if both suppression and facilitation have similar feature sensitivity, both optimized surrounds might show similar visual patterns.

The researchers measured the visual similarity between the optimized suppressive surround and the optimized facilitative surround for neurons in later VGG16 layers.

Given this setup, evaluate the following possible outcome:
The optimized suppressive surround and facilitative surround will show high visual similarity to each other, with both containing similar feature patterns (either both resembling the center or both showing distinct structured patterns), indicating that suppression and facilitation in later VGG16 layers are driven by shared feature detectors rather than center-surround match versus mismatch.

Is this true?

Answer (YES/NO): NO